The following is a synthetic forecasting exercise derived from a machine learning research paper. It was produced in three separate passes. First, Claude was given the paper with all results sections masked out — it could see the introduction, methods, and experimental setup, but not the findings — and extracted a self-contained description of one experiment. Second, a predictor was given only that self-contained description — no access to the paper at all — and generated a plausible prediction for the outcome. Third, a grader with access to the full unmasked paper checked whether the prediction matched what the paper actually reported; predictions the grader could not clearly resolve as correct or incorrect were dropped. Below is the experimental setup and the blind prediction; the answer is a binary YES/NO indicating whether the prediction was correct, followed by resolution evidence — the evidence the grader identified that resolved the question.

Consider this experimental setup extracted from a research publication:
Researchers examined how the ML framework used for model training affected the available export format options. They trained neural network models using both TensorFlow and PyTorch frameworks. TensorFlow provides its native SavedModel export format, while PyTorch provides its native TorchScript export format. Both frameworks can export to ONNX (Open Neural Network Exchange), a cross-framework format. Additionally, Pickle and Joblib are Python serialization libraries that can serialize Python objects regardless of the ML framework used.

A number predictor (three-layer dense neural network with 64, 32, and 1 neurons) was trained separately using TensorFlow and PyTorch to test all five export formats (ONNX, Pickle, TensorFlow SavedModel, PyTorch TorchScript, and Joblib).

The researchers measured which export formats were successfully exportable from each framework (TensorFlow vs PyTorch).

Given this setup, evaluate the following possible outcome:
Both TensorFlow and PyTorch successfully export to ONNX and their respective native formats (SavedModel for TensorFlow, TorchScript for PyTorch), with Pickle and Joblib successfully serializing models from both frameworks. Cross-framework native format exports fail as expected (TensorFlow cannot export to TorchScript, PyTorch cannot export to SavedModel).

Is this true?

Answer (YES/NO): NO